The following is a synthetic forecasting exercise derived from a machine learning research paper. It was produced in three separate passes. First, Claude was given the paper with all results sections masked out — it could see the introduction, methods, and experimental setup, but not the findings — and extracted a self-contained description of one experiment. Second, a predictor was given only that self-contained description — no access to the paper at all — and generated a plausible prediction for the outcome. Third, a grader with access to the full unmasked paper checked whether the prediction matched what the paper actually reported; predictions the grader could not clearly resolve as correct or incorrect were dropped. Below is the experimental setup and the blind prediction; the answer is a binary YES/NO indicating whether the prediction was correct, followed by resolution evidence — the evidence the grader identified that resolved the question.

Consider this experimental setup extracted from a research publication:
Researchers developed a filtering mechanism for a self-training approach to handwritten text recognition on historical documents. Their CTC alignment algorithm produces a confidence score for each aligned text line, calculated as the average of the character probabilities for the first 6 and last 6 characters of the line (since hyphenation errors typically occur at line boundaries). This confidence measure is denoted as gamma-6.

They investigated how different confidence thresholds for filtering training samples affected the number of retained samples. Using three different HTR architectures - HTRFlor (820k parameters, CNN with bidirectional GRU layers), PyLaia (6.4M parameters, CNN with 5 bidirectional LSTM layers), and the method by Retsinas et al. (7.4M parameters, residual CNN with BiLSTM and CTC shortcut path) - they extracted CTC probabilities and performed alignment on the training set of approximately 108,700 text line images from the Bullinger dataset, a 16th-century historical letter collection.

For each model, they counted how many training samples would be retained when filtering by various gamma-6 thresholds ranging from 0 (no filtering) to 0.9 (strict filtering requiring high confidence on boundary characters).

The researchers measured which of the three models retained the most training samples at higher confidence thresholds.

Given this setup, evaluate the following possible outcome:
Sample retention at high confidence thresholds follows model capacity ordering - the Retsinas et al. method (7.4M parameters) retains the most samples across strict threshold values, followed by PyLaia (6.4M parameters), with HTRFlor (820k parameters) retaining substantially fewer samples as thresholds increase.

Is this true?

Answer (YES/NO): NO